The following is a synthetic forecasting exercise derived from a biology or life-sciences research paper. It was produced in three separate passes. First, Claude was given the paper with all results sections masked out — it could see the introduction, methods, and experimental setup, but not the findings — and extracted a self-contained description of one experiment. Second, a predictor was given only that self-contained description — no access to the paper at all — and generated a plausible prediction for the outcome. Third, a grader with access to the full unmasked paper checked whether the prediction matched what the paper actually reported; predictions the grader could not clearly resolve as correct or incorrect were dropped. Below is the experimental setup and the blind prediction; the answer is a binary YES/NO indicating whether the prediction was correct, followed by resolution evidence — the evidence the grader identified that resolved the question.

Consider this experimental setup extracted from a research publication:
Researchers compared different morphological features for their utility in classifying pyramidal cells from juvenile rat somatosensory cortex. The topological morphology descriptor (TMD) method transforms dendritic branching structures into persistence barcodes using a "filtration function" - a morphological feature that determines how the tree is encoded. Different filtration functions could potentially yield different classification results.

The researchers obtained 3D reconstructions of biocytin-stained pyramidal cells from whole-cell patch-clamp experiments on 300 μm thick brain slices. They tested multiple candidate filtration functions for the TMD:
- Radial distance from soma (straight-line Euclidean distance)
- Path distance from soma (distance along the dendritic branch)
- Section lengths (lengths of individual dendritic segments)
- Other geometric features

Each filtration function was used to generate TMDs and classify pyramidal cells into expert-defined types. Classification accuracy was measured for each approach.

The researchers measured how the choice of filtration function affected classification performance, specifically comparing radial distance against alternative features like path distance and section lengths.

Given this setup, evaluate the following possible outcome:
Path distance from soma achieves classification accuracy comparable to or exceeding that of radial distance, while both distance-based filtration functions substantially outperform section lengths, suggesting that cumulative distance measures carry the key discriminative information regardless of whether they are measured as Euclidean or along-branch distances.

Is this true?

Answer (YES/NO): NO